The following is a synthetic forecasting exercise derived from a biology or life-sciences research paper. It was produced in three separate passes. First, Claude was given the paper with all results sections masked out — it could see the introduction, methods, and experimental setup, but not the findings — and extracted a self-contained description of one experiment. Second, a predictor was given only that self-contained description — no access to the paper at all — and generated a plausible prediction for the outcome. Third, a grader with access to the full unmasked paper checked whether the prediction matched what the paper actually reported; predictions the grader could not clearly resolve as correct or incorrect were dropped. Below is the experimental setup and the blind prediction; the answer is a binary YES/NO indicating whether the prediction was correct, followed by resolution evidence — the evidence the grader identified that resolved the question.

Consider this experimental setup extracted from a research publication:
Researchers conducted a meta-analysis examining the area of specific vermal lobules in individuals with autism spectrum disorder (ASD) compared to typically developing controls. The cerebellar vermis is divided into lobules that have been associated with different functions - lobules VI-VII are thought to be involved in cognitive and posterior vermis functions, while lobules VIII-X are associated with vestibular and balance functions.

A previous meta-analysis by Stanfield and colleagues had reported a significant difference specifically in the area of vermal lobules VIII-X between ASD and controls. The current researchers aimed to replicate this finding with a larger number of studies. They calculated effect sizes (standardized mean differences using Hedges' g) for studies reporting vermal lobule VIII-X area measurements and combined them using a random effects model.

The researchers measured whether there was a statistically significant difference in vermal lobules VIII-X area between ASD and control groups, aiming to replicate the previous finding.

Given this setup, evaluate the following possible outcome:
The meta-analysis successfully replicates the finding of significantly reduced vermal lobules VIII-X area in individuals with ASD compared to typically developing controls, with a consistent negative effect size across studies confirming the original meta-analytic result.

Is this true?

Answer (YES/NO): NO